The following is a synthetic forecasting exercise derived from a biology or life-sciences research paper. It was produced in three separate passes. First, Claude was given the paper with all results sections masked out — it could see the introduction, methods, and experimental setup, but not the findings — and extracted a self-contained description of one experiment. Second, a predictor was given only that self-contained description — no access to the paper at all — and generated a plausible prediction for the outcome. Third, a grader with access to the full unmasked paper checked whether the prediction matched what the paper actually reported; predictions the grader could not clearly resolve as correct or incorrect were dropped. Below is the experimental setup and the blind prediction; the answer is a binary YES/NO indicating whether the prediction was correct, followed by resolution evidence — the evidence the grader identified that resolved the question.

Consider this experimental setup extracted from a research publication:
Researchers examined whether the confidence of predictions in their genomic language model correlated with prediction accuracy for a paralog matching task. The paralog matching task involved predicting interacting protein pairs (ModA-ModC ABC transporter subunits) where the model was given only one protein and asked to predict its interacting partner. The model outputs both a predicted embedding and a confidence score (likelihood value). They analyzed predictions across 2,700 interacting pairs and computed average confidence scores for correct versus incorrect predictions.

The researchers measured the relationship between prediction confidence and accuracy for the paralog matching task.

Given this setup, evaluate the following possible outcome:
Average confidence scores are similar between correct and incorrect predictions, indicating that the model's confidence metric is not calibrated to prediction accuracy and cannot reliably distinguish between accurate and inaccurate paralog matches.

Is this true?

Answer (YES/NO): NO